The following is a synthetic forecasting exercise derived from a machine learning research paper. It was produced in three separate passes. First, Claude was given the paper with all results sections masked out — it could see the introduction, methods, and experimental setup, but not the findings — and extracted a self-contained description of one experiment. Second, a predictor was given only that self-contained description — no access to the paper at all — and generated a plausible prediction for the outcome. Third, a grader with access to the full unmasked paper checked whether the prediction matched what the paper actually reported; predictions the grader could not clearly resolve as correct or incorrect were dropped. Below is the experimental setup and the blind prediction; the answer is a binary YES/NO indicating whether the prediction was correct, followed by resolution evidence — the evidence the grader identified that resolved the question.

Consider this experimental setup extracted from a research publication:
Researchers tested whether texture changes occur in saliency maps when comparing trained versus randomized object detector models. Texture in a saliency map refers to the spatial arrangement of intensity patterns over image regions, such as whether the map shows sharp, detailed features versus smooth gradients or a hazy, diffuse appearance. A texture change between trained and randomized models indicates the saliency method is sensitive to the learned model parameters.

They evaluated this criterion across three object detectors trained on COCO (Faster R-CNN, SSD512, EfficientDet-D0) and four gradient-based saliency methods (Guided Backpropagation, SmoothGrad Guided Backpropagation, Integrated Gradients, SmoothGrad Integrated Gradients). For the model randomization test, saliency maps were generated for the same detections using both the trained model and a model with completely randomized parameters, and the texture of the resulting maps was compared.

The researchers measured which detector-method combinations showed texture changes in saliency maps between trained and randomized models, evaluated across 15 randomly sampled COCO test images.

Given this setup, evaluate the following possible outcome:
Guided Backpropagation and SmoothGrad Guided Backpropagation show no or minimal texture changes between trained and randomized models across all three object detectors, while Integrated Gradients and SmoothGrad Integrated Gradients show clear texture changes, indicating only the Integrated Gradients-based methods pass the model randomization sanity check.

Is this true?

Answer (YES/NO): NO